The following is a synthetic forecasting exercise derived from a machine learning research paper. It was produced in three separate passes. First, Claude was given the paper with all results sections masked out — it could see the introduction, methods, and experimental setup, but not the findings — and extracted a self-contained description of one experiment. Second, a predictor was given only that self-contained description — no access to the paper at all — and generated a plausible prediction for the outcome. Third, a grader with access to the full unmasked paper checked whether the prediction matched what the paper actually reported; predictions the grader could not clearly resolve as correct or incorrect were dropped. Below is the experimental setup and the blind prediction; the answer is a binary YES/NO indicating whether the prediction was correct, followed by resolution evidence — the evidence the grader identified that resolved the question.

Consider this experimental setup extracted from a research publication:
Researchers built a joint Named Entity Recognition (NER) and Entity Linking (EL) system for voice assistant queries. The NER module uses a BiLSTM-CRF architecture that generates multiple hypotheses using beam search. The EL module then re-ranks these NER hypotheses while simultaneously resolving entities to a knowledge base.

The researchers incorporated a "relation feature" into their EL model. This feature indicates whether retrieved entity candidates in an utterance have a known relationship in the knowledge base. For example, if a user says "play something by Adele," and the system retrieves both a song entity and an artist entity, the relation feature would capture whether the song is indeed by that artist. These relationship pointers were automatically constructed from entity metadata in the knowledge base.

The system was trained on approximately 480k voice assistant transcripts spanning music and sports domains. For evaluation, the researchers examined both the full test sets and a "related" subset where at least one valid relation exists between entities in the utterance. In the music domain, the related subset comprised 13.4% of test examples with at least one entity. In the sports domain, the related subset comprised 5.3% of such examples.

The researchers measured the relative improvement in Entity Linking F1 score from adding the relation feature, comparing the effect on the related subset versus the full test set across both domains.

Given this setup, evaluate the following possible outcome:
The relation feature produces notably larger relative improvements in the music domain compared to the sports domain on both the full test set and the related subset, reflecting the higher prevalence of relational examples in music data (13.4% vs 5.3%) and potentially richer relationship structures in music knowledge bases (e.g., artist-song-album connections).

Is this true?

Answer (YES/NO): YES